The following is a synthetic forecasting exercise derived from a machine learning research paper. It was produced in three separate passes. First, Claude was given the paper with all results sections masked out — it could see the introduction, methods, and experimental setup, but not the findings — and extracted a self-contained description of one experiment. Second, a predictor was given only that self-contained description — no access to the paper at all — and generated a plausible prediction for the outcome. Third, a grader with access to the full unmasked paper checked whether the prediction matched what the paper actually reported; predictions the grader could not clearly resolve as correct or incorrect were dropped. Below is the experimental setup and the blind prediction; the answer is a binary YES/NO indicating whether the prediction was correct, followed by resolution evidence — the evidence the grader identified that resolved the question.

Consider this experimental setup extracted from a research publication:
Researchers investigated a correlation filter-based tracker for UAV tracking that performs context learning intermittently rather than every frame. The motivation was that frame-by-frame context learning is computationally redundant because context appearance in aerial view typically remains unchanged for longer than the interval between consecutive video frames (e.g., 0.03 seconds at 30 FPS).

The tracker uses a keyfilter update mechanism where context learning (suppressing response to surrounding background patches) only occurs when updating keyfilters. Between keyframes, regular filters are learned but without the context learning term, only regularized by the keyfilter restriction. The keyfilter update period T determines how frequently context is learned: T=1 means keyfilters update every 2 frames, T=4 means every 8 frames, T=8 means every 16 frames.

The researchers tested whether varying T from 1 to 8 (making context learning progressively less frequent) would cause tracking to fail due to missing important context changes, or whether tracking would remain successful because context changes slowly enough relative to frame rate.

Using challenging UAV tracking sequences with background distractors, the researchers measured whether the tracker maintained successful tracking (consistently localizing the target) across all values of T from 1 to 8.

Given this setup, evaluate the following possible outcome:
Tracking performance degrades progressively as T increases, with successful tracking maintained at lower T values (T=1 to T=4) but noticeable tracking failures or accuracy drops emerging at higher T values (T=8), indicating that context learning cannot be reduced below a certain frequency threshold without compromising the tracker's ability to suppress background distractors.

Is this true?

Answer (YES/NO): NO